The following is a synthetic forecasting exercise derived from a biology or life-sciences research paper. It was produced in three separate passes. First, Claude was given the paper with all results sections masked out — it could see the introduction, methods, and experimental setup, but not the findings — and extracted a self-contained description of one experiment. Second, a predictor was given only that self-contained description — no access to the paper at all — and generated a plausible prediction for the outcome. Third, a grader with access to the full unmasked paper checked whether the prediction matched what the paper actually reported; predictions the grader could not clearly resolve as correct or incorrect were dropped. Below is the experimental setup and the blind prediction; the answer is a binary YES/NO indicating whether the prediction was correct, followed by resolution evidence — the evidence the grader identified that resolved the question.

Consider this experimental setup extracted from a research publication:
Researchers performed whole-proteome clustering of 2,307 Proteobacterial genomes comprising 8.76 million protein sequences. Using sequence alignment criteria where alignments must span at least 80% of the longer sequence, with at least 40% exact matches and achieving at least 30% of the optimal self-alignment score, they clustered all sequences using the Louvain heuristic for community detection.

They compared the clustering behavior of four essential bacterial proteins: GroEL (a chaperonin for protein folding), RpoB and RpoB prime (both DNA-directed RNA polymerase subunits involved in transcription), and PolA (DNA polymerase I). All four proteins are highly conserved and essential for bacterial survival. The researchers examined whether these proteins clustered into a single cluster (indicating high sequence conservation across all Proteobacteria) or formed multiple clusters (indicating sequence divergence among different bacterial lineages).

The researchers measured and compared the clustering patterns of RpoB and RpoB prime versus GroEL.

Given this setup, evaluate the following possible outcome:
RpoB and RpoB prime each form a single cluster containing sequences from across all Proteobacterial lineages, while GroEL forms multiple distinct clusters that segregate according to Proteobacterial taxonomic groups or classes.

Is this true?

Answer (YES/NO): NO